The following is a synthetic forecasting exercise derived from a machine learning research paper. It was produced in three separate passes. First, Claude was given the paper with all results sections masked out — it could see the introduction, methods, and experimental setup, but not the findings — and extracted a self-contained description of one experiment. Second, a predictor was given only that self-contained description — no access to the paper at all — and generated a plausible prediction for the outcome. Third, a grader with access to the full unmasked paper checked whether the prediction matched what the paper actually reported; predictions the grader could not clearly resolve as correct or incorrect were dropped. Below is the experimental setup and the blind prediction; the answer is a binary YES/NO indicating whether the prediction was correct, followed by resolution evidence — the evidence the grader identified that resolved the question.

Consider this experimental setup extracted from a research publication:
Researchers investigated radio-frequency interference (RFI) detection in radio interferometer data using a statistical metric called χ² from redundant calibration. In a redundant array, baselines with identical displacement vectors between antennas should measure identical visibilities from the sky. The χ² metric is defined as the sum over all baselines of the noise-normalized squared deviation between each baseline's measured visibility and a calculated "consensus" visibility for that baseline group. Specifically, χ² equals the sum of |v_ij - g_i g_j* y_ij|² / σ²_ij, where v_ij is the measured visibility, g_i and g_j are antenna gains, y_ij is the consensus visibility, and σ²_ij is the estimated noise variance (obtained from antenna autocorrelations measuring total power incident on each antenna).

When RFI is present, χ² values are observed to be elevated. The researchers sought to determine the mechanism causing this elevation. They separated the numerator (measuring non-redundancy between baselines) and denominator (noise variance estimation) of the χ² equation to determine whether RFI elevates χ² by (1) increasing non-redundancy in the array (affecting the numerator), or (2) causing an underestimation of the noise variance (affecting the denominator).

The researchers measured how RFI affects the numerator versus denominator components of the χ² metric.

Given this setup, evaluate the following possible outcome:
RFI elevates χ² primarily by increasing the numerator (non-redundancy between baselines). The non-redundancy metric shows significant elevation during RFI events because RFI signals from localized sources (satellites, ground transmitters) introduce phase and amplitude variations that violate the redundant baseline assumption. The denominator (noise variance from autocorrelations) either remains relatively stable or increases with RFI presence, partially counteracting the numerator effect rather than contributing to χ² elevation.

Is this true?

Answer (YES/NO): YES